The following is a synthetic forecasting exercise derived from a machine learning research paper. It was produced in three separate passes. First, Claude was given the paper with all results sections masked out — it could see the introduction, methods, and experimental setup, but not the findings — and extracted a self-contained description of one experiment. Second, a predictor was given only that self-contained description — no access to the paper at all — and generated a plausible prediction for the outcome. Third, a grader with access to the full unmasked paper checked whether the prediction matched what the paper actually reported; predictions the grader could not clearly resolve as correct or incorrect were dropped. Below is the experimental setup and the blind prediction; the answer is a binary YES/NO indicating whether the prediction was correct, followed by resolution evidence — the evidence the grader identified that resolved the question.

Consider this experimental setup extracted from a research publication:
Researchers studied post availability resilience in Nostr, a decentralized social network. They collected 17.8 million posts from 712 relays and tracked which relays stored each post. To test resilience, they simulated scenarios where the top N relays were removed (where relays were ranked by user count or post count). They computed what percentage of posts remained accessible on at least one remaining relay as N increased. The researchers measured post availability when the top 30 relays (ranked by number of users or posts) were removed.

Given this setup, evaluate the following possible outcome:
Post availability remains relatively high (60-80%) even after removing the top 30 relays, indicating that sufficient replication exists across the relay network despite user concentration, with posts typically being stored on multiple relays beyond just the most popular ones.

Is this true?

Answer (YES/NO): NO